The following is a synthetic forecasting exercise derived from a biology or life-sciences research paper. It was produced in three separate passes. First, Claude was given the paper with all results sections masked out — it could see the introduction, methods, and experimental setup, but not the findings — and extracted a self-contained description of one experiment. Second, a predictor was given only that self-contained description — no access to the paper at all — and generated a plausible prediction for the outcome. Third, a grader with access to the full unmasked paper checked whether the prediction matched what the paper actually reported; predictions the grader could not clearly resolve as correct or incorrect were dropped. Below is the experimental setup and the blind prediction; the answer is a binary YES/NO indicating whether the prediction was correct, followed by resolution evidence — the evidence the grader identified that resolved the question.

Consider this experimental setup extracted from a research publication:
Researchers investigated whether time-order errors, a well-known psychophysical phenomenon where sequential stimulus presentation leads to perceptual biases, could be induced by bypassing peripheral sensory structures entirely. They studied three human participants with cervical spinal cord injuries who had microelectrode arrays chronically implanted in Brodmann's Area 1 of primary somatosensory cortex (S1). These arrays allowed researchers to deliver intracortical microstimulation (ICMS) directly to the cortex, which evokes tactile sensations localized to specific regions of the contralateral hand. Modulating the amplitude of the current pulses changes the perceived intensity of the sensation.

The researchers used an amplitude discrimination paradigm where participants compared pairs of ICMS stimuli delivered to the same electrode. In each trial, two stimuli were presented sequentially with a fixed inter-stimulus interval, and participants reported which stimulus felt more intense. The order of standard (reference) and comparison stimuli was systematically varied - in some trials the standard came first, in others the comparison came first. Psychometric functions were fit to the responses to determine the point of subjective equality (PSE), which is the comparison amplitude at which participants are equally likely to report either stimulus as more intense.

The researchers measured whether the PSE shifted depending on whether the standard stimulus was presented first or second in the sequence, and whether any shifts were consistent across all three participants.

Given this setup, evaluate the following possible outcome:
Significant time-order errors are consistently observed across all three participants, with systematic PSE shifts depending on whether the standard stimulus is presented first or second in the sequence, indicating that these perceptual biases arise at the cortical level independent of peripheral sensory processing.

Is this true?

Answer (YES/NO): YES